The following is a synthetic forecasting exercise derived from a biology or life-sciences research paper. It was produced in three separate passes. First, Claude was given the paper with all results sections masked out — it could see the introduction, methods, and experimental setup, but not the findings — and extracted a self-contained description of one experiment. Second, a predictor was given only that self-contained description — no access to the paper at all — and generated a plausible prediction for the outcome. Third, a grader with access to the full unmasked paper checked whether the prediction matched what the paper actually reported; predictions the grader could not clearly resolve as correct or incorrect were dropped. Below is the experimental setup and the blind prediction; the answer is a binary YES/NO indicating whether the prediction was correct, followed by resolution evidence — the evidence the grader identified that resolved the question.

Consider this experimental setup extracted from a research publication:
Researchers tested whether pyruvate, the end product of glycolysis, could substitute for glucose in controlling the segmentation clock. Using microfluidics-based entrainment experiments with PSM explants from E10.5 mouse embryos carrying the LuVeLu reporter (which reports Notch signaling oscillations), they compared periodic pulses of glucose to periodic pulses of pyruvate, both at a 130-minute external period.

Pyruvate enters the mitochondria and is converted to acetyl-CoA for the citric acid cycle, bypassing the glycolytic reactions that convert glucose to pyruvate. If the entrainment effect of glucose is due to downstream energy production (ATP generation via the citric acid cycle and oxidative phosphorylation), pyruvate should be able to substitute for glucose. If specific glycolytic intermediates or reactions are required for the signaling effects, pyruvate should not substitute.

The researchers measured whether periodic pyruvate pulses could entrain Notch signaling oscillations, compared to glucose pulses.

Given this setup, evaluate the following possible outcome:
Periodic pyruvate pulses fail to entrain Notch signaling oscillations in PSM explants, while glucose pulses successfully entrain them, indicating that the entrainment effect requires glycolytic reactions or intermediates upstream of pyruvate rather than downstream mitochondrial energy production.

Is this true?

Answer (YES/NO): YES